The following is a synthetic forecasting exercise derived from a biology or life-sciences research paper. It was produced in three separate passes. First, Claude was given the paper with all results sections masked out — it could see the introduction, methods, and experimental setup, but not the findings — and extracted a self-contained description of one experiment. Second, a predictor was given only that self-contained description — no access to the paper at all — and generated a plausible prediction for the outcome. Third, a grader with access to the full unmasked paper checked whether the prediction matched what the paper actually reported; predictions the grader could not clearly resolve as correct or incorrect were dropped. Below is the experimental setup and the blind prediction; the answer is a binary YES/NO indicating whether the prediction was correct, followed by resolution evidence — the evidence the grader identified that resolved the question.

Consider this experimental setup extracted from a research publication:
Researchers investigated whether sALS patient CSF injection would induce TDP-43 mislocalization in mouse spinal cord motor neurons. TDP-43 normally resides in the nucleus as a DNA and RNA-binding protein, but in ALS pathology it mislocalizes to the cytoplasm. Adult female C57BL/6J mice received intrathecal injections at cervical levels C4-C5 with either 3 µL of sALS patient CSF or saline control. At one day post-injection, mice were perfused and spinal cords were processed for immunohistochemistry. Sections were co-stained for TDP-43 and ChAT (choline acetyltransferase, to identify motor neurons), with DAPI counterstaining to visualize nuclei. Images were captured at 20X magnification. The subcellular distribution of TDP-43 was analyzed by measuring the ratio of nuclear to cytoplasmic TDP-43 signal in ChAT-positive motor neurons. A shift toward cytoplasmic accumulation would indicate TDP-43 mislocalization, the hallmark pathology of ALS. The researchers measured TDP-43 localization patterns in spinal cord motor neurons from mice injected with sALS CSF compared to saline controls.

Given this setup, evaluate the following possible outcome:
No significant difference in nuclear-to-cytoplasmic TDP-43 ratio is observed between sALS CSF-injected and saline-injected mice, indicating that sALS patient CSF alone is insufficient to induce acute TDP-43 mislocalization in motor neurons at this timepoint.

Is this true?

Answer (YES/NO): NO